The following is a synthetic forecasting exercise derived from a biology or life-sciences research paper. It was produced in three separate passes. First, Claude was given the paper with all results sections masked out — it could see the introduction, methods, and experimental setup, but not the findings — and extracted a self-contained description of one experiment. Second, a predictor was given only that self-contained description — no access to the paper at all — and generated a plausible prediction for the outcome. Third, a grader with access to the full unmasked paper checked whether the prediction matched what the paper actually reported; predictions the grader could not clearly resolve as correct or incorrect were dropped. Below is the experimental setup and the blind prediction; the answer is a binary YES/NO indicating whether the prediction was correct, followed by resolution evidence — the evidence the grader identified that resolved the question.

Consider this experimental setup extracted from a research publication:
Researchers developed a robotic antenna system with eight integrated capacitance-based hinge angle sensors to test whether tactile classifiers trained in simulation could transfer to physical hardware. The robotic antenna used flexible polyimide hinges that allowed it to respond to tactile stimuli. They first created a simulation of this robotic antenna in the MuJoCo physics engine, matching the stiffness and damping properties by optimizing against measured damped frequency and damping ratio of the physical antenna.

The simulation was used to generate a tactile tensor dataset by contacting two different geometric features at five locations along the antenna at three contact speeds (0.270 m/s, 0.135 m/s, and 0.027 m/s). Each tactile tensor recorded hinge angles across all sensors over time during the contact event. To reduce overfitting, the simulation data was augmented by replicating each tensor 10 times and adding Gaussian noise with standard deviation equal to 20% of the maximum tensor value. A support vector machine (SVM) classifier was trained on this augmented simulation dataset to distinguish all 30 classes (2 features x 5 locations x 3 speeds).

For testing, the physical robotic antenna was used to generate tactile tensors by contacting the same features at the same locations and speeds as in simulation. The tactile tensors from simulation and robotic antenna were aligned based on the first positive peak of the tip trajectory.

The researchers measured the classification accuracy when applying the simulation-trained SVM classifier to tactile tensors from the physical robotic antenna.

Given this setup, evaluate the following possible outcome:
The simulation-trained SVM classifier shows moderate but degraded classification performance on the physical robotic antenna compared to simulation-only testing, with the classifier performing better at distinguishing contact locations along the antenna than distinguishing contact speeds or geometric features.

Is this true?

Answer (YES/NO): NO